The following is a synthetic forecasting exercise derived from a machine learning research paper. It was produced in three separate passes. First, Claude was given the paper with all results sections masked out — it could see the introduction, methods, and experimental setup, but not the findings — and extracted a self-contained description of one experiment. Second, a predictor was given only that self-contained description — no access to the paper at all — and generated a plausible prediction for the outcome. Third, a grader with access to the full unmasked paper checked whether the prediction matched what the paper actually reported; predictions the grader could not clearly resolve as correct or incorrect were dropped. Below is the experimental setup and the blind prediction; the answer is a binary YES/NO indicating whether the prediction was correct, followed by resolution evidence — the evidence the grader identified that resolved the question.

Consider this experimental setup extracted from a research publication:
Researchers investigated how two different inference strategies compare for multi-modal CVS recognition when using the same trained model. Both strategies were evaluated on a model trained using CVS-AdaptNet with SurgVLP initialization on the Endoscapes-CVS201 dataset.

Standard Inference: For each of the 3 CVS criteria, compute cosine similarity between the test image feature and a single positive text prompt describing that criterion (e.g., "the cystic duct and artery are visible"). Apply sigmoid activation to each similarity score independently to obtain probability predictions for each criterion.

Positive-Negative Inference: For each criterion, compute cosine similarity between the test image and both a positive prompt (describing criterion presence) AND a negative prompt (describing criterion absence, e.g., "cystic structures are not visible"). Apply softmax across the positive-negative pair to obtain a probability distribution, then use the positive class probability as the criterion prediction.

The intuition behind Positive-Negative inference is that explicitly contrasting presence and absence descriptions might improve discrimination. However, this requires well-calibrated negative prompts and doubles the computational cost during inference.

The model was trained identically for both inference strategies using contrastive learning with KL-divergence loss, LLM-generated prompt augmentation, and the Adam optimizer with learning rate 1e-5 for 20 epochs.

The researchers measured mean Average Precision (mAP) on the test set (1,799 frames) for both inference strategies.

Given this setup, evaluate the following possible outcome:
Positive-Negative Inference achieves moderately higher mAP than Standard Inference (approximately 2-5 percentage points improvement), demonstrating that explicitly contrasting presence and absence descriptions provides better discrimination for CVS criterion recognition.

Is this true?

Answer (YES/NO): NO